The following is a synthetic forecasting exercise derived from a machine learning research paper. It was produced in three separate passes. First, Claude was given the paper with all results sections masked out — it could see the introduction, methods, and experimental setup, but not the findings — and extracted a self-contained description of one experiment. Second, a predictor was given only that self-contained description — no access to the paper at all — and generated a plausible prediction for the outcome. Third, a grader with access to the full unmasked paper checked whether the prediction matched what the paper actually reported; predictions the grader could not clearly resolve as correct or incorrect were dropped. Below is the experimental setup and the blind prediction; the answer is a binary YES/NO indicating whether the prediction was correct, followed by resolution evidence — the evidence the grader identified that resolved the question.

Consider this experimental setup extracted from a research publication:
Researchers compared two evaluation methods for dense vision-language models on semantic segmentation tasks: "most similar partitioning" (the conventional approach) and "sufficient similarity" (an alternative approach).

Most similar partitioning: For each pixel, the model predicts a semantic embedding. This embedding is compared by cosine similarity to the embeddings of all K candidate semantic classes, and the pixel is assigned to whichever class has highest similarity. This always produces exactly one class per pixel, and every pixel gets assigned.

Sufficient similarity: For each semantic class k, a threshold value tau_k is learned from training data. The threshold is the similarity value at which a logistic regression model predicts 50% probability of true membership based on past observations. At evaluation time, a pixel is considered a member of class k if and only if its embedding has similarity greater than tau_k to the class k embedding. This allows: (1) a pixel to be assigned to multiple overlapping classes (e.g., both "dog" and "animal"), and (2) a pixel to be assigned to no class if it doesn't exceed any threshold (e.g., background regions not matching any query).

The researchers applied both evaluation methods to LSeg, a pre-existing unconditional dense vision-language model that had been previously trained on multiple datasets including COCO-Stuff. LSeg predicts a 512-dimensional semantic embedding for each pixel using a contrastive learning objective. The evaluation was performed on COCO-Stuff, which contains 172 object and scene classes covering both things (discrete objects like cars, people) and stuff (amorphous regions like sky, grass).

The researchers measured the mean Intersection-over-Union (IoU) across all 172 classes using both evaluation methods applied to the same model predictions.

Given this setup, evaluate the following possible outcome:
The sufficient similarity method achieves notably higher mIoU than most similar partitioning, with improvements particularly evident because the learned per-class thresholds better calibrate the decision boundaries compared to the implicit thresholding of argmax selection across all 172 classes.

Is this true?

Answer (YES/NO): NO